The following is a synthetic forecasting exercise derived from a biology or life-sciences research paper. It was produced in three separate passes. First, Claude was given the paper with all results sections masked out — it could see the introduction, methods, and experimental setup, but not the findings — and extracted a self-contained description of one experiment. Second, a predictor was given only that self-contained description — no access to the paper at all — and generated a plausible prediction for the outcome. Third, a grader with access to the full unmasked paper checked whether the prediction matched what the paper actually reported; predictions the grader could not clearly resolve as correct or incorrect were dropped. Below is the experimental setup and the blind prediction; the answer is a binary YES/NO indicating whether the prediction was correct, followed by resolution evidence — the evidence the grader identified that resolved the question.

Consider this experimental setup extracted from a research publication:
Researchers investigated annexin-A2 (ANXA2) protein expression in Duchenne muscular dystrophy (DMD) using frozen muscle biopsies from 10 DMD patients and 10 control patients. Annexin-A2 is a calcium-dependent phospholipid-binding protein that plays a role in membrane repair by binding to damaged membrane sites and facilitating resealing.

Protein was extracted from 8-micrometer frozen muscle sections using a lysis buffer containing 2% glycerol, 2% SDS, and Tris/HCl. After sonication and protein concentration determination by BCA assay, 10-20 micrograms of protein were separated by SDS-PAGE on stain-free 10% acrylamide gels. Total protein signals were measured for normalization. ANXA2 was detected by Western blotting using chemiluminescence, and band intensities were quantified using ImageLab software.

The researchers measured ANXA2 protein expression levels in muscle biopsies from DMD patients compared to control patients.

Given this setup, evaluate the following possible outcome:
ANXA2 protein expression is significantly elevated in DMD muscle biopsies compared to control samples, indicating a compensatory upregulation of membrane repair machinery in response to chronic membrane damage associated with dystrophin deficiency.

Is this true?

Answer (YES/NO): YES